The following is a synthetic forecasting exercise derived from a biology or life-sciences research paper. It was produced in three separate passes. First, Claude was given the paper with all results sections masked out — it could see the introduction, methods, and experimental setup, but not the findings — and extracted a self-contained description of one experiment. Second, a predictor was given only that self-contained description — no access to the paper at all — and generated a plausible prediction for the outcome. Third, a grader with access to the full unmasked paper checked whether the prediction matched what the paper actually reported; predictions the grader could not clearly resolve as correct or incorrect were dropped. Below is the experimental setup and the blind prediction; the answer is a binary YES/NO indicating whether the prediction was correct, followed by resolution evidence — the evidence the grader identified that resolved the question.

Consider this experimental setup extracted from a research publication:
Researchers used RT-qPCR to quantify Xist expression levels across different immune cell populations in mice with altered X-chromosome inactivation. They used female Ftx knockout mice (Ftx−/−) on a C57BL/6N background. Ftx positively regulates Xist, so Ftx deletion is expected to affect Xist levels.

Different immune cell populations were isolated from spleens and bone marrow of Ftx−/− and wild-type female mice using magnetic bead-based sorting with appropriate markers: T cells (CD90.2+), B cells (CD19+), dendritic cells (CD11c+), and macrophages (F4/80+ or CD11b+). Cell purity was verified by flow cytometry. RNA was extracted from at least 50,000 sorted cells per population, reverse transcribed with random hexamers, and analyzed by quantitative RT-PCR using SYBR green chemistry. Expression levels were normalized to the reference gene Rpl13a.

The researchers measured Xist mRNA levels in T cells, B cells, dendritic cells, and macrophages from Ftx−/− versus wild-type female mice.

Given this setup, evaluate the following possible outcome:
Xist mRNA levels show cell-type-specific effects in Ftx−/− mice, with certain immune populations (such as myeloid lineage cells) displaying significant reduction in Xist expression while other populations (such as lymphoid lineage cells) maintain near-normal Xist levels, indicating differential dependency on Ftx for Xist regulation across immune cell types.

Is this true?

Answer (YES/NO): NO